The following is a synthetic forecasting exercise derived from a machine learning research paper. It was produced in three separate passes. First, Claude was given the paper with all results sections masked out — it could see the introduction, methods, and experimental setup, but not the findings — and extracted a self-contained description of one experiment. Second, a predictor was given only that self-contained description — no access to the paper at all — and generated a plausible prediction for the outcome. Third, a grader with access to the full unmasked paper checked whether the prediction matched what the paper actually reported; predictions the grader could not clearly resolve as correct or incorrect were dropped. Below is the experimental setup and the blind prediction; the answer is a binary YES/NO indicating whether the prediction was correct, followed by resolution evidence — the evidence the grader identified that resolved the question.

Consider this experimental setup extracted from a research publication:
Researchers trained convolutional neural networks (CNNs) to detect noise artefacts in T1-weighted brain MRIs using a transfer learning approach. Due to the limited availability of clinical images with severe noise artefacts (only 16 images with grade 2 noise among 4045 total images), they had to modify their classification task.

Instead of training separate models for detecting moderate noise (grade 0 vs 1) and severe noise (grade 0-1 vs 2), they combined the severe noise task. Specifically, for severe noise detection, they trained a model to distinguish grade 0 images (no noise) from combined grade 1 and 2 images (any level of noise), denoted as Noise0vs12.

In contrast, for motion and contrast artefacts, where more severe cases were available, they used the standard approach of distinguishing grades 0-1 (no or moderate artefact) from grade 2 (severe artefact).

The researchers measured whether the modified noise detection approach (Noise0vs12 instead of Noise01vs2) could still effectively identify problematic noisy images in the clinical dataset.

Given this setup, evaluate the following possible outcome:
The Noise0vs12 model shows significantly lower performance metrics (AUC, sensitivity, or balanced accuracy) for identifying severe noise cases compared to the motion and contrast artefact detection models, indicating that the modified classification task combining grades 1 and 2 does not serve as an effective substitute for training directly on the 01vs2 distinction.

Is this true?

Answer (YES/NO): NO